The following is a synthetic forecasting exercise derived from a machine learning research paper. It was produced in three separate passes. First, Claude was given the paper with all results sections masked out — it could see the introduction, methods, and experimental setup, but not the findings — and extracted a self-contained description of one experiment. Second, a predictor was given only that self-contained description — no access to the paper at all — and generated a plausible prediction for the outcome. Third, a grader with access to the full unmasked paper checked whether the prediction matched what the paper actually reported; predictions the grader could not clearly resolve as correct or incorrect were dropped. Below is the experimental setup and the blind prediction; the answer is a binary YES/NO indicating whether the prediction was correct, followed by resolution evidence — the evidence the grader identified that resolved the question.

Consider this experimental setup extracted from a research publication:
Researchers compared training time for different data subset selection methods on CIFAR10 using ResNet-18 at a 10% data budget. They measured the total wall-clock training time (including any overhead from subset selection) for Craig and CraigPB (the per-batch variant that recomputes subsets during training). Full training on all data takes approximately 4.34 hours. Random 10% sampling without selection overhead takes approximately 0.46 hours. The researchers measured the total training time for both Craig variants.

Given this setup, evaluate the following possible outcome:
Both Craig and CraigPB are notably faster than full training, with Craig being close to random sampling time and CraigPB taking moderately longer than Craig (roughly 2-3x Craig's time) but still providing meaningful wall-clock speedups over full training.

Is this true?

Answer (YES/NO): NO